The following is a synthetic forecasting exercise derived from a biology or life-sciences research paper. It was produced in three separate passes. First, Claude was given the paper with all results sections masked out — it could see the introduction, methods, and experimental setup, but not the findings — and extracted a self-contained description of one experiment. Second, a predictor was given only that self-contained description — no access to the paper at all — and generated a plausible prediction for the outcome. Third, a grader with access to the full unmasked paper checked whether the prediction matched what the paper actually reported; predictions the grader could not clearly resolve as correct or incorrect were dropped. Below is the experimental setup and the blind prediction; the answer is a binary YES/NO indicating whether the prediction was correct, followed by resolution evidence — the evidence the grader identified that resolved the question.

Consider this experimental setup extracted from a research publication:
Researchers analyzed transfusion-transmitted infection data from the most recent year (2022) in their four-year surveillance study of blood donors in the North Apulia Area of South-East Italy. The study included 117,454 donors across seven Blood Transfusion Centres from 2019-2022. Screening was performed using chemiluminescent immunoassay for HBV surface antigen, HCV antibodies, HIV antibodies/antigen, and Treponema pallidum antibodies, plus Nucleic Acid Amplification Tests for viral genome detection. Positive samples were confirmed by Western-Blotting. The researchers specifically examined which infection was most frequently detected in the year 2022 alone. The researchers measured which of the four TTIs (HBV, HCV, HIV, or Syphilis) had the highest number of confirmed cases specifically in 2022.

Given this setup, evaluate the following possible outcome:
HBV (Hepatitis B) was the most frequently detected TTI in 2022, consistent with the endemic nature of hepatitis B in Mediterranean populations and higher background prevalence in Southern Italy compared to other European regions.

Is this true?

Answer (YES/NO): NO